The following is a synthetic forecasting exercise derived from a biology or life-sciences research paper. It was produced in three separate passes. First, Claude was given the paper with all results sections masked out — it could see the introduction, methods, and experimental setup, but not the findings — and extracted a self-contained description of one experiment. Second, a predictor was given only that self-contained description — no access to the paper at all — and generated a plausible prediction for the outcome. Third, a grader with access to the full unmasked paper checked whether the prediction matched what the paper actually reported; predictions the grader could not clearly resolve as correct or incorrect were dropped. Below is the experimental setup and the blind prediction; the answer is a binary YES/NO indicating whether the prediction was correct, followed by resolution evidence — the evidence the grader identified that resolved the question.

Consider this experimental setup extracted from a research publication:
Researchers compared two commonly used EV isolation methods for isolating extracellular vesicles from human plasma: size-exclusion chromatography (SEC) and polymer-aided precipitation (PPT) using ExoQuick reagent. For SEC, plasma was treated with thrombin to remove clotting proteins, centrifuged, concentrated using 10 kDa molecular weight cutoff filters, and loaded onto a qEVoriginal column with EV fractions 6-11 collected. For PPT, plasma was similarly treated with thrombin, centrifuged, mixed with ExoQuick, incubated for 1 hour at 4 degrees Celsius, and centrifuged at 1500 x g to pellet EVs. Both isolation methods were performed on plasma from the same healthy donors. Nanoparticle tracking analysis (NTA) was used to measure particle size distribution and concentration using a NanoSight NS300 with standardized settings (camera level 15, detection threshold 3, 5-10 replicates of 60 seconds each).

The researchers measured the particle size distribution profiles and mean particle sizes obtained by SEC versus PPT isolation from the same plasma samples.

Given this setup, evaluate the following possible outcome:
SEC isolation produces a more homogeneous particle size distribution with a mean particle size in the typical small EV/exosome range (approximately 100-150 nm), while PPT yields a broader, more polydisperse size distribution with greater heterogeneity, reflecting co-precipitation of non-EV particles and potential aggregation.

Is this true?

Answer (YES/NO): NO